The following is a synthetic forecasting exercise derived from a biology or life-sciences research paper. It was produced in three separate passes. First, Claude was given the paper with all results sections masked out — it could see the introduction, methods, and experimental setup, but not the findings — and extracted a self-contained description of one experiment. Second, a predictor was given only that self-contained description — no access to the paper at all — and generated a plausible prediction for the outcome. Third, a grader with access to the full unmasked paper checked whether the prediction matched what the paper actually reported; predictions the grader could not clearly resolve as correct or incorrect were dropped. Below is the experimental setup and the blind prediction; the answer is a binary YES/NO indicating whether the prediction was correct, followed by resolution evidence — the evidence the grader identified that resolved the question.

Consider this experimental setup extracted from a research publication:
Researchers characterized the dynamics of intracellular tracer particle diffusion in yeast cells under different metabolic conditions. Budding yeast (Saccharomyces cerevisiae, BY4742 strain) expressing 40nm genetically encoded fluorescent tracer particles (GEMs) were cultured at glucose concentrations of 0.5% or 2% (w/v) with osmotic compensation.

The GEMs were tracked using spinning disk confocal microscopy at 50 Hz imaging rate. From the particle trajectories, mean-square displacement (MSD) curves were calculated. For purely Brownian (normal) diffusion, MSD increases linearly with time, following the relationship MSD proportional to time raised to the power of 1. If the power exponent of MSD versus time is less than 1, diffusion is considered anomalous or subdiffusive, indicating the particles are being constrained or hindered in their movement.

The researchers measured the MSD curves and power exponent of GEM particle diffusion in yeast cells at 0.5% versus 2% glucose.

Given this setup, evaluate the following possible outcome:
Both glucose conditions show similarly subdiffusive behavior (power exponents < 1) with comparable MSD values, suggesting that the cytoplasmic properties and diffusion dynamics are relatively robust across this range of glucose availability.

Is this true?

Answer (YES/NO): NO